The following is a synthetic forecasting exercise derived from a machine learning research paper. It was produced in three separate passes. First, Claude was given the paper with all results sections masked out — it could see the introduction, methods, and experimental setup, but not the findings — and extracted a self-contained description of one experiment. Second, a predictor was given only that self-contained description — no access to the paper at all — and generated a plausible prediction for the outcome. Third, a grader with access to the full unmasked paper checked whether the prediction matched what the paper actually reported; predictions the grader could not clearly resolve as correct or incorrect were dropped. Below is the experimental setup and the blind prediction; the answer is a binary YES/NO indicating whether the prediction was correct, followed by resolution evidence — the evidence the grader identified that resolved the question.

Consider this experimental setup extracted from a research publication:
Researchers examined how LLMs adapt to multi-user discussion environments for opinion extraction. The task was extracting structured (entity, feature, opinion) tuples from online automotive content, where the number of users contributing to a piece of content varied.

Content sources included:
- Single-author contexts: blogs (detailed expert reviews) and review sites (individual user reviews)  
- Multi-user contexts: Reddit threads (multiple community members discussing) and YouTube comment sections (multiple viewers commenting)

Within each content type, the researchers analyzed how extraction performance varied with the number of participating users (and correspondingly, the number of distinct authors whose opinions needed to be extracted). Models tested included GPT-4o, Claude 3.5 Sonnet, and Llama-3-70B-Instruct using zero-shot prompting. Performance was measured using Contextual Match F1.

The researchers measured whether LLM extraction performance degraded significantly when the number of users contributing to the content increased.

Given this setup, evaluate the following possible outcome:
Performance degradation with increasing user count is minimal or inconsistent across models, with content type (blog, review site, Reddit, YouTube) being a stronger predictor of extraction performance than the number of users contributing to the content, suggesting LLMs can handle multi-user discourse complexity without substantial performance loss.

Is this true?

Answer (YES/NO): NO